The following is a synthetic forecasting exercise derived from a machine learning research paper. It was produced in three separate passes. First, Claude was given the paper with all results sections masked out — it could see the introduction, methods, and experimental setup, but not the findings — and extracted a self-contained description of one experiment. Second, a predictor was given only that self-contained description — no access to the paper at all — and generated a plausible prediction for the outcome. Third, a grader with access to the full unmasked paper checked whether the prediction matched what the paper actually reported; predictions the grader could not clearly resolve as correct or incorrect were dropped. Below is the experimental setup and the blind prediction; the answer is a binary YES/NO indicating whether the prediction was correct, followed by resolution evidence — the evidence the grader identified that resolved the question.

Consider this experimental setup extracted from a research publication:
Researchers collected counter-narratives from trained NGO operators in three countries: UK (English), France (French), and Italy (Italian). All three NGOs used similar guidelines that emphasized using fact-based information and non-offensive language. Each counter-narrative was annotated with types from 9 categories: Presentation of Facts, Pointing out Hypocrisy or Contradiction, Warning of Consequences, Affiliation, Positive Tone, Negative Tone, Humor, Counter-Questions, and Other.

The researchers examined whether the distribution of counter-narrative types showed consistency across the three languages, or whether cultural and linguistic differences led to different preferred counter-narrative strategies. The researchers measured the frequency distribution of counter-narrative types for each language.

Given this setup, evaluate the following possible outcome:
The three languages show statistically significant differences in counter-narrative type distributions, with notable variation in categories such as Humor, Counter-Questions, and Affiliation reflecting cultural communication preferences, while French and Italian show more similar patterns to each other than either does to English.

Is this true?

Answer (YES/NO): NO